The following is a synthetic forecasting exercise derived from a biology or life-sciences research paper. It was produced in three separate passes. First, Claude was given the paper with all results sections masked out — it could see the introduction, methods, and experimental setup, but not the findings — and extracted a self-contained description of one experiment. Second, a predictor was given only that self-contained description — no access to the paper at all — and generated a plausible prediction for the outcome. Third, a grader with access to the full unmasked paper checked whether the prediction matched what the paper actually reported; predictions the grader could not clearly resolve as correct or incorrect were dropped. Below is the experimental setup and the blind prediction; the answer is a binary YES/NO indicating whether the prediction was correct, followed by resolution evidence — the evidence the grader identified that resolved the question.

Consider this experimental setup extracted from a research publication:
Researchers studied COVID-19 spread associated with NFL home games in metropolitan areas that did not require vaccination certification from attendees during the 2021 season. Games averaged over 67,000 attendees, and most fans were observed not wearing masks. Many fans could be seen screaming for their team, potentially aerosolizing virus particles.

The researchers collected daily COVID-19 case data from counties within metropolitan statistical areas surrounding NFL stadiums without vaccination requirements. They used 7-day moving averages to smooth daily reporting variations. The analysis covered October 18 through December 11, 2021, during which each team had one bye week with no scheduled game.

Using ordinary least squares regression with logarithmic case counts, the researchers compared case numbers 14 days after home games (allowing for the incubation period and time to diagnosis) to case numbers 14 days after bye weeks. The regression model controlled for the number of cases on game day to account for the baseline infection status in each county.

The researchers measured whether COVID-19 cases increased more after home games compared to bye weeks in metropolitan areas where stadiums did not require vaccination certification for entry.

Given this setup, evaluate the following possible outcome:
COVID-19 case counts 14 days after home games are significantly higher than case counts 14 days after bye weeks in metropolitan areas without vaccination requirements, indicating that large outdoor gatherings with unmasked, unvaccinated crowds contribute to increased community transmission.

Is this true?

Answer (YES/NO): NO